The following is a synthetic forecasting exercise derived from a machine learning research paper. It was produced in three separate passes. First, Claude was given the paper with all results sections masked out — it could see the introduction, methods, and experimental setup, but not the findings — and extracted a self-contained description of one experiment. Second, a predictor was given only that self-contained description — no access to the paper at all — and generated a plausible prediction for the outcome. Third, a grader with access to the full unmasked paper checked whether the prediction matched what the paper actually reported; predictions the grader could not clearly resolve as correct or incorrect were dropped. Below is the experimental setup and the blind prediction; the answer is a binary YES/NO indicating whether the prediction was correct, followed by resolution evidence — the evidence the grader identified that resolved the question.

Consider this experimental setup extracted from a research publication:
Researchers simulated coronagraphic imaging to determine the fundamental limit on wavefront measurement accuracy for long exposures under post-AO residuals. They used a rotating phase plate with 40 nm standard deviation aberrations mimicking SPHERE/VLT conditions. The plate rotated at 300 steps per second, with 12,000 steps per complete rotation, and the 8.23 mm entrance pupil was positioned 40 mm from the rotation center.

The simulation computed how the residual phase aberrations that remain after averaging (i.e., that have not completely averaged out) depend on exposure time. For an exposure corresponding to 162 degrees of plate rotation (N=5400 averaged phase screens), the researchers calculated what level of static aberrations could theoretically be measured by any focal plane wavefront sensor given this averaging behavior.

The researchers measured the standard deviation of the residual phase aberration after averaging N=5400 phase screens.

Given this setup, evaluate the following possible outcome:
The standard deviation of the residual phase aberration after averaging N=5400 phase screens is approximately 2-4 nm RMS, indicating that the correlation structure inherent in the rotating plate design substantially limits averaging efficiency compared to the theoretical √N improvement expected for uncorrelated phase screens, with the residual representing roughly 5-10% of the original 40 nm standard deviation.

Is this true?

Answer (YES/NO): NO